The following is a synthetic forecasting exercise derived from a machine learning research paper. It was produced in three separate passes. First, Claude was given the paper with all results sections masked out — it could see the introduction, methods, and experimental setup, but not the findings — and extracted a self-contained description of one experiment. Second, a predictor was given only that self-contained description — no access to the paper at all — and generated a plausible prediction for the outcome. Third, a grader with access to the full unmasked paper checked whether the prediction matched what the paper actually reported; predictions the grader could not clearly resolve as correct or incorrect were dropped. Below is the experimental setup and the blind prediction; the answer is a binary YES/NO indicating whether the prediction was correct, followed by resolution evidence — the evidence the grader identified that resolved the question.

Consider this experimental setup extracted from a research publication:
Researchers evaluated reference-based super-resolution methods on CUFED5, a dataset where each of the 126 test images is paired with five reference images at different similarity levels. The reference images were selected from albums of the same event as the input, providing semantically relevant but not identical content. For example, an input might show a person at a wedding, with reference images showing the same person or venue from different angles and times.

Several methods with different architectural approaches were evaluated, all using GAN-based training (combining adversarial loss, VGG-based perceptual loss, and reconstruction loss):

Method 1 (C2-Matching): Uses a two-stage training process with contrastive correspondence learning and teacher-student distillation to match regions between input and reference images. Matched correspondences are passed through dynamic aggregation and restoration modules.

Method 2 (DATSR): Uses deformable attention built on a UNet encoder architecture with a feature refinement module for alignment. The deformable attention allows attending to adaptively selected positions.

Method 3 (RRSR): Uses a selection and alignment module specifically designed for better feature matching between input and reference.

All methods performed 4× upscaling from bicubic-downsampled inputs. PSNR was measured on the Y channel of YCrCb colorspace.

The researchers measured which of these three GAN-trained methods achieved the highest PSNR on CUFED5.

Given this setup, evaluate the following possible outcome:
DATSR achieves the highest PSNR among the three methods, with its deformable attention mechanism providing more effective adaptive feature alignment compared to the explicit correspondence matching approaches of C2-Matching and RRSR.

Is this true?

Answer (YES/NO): NO